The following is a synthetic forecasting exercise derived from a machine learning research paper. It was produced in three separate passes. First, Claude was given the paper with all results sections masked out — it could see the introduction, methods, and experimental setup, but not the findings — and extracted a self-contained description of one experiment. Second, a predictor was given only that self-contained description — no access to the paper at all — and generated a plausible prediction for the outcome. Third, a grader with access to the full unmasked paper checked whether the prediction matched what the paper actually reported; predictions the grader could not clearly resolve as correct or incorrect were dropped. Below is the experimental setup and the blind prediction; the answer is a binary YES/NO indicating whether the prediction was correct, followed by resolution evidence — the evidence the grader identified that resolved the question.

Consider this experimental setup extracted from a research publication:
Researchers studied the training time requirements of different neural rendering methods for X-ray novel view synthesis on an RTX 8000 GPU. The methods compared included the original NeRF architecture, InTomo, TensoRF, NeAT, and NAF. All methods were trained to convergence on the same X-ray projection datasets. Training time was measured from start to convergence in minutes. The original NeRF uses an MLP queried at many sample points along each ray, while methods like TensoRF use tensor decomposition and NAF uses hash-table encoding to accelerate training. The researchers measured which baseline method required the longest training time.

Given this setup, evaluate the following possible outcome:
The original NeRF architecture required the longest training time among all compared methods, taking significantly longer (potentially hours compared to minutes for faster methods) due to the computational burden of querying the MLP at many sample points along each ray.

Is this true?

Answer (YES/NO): YES